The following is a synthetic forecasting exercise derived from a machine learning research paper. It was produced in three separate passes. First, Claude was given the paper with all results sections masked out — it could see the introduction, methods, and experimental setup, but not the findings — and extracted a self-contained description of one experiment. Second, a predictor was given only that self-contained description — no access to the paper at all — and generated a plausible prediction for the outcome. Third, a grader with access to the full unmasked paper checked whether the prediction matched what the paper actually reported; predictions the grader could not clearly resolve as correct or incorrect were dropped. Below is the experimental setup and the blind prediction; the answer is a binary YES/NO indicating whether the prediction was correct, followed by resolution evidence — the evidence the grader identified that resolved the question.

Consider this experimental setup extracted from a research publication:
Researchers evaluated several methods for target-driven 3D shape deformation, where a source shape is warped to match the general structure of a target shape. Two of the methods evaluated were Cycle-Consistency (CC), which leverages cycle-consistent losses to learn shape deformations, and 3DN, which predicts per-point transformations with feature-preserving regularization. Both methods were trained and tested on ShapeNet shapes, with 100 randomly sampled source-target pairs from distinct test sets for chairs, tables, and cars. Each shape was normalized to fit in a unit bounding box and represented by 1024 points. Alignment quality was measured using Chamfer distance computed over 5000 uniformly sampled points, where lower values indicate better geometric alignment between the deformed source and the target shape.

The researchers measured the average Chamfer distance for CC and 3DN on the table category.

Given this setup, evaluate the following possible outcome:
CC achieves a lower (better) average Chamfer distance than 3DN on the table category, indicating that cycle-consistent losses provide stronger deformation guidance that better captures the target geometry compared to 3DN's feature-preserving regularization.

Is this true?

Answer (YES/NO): NO